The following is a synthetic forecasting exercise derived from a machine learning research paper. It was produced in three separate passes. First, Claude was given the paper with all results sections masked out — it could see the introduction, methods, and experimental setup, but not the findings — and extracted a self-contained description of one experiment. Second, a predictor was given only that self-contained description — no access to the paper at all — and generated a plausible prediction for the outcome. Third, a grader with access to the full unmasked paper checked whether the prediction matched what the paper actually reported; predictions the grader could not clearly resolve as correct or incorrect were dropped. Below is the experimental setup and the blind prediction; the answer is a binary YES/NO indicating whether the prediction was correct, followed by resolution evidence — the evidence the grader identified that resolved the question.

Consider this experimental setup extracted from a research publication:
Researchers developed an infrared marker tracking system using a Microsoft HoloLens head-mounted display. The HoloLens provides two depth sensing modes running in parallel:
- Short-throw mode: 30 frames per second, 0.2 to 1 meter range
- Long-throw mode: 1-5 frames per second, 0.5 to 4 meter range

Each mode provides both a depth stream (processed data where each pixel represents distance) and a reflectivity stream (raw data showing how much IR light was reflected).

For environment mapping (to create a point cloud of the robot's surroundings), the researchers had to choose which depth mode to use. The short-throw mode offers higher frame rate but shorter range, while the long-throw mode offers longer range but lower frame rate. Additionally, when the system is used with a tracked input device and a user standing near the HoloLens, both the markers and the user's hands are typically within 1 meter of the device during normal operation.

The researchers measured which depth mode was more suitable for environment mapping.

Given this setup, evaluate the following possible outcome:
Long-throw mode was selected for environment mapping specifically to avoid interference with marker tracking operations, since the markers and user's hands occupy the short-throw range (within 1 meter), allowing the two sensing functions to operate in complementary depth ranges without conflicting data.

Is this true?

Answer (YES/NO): NO